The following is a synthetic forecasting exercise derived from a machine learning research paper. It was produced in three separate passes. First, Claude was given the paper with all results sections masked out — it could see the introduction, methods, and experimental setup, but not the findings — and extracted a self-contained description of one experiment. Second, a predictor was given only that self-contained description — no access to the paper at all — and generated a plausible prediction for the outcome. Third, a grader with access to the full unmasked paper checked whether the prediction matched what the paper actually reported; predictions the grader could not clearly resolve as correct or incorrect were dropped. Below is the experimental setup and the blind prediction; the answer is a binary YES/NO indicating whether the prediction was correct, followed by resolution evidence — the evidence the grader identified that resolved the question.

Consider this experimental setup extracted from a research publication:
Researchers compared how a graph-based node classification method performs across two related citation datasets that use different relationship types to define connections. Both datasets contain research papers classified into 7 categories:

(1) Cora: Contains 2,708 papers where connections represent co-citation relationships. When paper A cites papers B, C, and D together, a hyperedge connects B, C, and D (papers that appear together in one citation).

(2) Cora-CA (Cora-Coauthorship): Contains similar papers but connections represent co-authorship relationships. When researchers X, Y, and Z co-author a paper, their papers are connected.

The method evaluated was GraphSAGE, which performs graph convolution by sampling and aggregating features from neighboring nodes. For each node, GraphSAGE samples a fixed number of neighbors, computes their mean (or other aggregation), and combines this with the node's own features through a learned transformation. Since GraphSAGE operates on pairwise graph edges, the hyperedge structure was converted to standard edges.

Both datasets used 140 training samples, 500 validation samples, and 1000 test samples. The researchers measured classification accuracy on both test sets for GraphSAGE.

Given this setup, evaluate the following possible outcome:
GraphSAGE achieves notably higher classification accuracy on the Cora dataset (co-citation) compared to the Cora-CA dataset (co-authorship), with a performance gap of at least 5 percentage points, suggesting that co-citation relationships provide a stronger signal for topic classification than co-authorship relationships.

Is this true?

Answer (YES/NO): NO